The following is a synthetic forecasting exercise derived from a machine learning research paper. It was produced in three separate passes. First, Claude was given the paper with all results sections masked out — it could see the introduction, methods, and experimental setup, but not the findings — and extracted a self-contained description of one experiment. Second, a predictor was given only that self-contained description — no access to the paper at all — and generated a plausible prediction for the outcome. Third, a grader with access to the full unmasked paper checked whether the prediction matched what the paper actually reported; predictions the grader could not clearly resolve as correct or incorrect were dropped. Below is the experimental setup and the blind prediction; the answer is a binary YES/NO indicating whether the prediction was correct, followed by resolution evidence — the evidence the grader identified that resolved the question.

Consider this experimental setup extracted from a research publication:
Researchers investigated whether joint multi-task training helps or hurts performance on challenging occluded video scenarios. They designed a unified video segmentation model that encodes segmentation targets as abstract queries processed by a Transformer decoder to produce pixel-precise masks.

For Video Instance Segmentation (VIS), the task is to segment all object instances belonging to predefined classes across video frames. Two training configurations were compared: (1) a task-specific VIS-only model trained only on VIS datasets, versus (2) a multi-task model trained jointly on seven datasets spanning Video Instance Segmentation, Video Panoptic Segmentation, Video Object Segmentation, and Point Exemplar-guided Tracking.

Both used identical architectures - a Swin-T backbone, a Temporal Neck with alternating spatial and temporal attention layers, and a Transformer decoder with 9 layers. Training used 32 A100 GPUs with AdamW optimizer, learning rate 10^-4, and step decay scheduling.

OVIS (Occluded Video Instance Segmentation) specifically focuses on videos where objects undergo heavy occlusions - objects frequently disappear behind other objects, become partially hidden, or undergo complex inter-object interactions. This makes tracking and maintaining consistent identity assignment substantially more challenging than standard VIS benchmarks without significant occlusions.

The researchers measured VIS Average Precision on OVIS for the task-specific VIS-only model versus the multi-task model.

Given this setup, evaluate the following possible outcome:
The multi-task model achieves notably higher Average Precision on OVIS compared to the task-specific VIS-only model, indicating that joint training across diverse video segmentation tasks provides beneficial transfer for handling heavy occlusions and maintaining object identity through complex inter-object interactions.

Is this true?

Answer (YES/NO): NO